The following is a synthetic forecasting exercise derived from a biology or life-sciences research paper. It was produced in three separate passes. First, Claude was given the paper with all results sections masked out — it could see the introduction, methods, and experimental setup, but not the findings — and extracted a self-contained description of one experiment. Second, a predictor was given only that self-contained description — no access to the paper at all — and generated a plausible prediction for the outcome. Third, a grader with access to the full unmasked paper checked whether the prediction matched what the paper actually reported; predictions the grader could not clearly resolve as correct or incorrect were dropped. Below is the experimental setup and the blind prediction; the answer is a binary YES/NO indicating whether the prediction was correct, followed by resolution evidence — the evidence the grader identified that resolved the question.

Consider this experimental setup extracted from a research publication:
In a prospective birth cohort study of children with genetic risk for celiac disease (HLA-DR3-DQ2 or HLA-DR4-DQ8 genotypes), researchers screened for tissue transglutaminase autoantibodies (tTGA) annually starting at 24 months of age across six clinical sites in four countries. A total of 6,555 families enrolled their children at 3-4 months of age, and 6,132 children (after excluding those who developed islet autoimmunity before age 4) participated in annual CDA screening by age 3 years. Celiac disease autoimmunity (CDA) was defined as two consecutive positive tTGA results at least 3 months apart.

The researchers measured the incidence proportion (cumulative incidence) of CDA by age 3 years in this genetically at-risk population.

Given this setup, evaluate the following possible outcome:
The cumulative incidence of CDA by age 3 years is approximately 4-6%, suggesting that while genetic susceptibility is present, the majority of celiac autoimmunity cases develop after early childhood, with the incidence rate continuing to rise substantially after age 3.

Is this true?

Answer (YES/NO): NO